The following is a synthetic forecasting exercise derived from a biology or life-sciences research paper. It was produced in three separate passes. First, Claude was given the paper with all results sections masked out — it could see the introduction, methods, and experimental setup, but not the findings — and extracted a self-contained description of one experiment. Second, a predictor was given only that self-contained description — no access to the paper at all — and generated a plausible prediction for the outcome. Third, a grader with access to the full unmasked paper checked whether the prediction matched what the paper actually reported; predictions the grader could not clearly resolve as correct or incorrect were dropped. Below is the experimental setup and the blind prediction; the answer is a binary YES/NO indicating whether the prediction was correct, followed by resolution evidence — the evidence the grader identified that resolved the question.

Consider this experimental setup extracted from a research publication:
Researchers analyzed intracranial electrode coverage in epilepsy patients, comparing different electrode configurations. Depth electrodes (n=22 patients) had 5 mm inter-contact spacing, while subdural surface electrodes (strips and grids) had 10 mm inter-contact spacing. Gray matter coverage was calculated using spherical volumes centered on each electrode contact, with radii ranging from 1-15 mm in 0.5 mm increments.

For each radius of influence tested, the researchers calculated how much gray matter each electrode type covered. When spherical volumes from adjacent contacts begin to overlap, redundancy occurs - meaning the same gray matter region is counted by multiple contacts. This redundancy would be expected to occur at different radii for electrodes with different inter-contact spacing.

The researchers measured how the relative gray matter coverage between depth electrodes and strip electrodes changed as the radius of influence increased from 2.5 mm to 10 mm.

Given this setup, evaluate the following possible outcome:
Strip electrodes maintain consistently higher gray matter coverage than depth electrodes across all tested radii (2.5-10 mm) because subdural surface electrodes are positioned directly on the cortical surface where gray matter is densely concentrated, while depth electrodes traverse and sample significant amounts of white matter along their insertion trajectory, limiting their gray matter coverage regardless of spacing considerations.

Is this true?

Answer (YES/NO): NO